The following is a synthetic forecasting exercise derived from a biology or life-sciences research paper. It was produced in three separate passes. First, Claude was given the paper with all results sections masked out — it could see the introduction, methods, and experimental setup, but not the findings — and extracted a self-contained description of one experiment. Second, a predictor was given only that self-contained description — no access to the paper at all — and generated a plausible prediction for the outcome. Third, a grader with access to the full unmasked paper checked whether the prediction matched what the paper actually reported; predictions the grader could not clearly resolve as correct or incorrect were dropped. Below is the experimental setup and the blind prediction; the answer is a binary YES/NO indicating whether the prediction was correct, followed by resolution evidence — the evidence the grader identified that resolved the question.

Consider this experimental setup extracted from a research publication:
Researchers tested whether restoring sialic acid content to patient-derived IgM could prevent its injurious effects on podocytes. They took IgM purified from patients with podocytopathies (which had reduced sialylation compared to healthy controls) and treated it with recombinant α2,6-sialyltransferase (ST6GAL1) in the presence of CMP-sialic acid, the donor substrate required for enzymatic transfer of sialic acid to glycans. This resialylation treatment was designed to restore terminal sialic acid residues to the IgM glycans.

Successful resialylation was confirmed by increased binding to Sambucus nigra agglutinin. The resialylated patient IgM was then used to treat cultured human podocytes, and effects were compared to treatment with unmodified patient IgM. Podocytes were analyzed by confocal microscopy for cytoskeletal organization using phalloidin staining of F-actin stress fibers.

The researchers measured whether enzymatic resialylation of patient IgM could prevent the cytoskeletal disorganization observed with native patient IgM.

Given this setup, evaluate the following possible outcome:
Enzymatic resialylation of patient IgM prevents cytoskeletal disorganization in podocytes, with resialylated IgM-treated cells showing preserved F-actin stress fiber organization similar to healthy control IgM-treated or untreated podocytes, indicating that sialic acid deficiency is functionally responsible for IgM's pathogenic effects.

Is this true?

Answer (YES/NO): YES